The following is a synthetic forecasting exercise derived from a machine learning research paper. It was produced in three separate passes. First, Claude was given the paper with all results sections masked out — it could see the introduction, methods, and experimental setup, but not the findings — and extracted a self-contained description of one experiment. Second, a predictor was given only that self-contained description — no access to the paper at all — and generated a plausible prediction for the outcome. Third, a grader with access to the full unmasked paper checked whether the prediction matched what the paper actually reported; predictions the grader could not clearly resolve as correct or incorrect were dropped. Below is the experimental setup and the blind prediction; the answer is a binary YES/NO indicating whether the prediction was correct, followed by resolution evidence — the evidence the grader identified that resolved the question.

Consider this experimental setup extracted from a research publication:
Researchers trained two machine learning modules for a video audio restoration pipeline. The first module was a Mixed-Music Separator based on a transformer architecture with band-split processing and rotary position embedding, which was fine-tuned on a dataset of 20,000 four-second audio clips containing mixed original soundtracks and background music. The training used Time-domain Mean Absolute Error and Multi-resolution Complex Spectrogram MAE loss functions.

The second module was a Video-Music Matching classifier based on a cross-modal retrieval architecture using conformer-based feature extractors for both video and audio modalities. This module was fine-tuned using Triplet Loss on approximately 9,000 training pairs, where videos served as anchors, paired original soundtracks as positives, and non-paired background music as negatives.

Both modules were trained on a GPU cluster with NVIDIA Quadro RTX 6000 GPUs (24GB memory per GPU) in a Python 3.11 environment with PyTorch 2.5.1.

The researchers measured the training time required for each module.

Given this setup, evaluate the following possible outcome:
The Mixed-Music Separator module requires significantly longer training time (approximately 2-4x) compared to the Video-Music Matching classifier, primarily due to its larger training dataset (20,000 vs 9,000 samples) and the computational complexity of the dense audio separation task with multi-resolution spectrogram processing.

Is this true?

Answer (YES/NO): NO